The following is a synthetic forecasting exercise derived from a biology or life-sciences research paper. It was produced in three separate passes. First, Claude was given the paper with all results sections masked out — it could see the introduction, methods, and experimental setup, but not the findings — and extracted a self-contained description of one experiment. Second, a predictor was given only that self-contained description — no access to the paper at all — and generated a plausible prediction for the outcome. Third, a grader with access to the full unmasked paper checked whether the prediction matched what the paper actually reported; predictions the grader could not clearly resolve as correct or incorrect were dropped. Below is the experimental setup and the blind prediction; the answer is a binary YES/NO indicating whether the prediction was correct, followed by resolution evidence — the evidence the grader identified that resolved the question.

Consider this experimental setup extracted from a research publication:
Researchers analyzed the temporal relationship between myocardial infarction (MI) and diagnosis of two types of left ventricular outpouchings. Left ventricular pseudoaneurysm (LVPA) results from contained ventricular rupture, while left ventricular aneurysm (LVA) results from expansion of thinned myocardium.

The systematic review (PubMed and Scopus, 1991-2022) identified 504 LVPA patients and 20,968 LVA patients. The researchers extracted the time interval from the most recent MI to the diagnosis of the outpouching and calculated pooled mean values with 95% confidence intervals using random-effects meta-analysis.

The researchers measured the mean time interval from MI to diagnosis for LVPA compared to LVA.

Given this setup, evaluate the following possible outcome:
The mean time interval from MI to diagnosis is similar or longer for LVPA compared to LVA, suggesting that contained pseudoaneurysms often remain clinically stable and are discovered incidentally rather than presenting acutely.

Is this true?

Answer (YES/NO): NO